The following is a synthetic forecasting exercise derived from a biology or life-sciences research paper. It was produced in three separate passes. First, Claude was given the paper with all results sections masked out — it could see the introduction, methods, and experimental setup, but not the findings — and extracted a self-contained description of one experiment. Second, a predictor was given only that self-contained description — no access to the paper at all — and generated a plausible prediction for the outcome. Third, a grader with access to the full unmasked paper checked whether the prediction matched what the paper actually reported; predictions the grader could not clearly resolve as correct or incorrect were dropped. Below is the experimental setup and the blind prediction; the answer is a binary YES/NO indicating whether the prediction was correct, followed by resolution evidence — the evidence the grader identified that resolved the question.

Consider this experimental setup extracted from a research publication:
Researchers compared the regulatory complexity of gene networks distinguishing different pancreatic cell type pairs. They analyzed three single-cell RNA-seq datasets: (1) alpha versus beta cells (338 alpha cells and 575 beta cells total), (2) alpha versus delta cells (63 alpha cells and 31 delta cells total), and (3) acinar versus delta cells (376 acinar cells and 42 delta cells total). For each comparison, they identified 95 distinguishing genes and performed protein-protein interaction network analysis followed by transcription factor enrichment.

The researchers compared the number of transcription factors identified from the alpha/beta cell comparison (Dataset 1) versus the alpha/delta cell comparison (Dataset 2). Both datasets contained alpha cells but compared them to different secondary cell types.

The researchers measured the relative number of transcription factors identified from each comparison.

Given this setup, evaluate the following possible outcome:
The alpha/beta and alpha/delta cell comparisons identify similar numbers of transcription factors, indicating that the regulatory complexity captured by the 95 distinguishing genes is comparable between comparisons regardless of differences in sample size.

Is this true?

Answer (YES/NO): NO